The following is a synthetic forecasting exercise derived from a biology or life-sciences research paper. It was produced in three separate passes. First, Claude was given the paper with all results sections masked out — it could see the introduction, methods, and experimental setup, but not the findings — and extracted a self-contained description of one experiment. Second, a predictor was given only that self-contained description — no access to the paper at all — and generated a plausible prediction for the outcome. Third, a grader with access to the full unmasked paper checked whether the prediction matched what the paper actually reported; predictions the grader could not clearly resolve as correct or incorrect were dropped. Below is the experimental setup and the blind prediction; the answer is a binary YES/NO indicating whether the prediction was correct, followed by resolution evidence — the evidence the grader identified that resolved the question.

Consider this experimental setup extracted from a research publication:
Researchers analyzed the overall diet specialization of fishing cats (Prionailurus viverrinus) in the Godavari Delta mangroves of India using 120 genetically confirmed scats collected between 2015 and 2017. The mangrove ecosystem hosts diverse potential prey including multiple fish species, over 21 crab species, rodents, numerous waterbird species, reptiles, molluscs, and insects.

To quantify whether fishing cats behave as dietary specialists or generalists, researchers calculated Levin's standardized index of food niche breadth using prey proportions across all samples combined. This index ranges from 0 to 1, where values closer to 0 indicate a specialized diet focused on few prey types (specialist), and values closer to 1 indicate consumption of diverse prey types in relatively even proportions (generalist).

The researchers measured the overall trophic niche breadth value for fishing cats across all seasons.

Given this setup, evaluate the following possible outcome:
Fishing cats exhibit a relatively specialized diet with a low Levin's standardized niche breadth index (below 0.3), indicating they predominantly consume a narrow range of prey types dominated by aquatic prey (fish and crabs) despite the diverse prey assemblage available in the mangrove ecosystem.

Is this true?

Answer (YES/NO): NO